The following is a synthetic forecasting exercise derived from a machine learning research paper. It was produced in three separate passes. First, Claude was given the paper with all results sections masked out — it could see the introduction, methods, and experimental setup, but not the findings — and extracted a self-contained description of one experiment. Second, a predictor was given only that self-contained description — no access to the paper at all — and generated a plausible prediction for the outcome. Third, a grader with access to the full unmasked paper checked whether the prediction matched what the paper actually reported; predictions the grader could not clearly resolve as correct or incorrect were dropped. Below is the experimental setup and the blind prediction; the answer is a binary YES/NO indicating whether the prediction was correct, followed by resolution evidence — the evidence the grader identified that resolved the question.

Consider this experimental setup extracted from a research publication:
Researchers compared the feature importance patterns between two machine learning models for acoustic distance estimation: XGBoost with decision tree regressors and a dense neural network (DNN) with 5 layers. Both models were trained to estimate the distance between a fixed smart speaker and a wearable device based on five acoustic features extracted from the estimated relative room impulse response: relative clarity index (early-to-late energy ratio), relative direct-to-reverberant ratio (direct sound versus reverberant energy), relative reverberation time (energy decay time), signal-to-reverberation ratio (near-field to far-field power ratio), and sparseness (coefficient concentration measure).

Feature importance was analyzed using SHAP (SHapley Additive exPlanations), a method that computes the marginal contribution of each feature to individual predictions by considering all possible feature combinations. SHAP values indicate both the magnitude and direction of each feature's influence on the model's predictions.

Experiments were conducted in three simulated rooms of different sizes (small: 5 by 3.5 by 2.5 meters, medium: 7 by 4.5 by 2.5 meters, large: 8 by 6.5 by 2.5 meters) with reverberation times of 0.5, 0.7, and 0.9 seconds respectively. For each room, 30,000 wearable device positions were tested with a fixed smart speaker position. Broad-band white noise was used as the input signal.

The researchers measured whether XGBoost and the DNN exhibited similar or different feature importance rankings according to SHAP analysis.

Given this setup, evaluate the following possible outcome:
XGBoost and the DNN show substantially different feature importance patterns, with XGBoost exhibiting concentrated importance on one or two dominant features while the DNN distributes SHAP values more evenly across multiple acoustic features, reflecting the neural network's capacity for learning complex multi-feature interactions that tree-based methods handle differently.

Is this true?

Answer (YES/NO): NO